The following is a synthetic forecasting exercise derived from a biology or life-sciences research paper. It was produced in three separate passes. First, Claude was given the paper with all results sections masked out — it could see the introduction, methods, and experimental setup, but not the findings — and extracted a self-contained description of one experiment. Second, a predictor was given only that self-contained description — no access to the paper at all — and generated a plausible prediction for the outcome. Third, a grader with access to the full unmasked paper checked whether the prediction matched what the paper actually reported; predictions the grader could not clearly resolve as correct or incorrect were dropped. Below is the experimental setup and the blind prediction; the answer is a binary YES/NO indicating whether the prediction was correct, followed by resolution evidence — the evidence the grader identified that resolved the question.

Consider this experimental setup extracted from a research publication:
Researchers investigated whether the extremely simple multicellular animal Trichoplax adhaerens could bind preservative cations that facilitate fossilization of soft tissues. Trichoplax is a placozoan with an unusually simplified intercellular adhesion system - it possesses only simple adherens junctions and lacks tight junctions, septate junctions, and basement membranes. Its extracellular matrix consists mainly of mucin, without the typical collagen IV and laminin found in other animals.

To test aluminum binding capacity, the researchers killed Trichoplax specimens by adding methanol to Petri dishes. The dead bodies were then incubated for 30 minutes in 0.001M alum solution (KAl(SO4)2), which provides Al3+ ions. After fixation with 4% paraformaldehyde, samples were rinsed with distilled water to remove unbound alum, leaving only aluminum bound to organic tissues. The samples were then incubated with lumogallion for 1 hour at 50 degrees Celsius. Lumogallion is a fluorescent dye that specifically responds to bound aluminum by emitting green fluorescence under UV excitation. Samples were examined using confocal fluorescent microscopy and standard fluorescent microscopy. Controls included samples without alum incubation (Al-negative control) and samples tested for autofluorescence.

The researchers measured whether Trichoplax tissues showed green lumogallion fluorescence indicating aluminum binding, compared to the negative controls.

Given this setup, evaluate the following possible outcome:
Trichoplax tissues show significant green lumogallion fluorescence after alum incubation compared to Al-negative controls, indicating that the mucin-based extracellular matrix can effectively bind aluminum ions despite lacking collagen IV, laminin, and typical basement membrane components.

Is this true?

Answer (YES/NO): YES